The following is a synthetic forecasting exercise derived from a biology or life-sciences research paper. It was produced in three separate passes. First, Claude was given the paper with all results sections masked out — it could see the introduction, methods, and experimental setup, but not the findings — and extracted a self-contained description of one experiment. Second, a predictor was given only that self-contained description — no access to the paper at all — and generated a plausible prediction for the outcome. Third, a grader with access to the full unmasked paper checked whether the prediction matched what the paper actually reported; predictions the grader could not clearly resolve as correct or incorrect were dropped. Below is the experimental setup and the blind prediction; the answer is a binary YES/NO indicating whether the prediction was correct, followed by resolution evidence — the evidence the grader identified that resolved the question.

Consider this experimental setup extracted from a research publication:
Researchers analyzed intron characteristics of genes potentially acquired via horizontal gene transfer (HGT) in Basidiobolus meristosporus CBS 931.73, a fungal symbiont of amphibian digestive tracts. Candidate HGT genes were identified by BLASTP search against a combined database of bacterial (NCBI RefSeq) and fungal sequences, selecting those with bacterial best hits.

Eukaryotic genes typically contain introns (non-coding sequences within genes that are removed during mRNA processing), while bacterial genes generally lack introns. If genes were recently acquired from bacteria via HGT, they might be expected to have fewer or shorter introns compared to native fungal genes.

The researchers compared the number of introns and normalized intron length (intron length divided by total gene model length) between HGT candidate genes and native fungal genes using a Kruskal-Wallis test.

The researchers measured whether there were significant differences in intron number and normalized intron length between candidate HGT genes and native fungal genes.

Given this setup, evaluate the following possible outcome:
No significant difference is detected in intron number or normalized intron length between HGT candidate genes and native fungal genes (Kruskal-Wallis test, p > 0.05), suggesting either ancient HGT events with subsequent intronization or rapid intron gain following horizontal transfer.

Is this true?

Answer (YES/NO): NO